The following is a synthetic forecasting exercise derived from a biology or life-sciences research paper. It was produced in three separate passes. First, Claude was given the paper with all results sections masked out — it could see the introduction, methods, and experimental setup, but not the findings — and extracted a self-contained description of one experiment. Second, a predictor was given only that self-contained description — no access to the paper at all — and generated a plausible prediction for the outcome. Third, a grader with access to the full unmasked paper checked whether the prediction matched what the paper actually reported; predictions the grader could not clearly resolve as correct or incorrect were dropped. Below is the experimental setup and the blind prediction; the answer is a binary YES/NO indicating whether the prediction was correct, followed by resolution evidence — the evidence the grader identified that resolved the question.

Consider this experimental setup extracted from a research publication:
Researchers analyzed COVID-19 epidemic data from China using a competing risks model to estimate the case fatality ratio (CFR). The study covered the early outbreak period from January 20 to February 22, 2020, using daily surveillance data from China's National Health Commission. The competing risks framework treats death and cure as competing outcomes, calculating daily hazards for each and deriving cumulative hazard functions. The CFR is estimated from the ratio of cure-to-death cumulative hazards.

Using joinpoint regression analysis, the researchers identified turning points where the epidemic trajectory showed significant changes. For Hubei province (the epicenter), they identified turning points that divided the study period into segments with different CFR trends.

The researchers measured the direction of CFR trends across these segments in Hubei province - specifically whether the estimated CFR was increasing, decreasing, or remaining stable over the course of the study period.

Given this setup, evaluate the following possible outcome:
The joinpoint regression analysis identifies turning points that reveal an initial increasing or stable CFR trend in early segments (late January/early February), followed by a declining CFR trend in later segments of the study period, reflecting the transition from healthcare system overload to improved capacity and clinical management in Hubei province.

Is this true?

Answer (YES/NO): NO